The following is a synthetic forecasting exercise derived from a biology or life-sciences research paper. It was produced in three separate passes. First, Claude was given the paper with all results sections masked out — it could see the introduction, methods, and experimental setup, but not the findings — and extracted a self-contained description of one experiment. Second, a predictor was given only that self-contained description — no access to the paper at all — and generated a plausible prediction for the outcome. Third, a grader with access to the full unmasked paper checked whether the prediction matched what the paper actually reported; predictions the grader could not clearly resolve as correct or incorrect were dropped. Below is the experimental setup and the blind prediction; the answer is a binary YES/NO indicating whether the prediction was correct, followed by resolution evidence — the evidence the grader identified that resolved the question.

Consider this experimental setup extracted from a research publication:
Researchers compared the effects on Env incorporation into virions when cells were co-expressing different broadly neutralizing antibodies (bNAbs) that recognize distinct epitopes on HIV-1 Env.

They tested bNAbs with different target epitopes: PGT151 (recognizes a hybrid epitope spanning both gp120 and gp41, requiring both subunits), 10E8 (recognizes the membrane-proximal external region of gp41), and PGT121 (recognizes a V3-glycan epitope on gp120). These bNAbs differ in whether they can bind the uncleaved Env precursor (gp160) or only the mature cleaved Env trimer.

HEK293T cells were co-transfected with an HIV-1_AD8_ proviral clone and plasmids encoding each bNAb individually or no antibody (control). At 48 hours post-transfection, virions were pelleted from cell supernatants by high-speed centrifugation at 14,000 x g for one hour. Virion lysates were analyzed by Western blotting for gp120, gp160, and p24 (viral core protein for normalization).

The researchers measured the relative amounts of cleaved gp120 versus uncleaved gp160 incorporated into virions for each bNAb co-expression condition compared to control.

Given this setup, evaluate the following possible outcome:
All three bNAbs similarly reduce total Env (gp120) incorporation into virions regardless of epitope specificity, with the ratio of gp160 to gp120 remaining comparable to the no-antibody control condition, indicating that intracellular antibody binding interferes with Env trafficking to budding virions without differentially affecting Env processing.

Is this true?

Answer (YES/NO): NO